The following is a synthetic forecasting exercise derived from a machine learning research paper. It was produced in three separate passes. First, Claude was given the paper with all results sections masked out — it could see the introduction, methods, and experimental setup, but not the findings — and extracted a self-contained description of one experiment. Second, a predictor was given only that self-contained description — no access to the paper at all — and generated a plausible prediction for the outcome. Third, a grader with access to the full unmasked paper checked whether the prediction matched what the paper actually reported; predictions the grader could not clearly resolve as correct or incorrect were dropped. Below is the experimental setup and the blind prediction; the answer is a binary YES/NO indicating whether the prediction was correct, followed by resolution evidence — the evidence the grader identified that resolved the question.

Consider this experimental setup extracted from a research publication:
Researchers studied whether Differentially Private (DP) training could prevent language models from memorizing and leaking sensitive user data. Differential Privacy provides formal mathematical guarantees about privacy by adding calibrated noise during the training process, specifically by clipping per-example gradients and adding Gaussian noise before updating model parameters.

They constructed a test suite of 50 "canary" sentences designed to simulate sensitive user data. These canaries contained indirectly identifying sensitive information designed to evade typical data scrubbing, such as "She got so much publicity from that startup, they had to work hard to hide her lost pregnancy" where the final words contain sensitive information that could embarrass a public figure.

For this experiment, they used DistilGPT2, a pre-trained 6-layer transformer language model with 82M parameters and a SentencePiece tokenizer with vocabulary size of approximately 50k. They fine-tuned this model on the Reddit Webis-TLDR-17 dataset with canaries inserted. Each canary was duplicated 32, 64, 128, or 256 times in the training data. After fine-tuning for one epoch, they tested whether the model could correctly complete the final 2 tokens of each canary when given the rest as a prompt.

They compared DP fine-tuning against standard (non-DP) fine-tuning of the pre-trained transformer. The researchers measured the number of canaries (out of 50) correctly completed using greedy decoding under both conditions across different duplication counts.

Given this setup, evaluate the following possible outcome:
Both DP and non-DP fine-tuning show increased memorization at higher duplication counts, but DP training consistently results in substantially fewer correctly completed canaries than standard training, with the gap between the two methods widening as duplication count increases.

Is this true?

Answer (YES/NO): NO